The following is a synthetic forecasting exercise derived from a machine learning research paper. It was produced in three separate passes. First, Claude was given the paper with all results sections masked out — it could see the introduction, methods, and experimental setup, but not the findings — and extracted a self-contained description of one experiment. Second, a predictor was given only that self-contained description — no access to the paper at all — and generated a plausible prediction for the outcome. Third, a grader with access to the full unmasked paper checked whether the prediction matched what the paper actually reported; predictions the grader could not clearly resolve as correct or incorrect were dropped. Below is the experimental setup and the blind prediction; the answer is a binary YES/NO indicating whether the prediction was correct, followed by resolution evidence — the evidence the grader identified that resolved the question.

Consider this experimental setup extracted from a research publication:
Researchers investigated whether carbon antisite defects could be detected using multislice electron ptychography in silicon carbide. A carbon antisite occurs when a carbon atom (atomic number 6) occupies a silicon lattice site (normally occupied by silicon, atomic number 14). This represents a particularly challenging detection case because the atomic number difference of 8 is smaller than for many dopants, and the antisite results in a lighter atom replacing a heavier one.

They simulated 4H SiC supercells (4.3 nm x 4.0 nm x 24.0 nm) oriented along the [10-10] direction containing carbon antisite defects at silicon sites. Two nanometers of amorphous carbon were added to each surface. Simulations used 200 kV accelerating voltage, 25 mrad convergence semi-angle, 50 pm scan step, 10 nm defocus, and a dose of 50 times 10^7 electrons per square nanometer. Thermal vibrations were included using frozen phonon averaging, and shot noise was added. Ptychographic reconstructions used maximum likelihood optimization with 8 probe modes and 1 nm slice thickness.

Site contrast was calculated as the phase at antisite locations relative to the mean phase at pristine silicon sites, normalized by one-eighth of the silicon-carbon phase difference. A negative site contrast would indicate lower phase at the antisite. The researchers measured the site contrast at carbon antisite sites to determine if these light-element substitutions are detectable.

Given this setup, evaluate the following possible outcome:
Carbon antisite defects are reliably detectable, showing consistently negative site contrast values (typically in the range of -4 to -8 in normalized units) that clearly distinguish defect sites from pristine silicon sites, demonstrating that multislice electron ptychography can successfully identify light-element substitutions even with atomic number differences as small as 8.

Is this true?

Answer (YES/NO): NO